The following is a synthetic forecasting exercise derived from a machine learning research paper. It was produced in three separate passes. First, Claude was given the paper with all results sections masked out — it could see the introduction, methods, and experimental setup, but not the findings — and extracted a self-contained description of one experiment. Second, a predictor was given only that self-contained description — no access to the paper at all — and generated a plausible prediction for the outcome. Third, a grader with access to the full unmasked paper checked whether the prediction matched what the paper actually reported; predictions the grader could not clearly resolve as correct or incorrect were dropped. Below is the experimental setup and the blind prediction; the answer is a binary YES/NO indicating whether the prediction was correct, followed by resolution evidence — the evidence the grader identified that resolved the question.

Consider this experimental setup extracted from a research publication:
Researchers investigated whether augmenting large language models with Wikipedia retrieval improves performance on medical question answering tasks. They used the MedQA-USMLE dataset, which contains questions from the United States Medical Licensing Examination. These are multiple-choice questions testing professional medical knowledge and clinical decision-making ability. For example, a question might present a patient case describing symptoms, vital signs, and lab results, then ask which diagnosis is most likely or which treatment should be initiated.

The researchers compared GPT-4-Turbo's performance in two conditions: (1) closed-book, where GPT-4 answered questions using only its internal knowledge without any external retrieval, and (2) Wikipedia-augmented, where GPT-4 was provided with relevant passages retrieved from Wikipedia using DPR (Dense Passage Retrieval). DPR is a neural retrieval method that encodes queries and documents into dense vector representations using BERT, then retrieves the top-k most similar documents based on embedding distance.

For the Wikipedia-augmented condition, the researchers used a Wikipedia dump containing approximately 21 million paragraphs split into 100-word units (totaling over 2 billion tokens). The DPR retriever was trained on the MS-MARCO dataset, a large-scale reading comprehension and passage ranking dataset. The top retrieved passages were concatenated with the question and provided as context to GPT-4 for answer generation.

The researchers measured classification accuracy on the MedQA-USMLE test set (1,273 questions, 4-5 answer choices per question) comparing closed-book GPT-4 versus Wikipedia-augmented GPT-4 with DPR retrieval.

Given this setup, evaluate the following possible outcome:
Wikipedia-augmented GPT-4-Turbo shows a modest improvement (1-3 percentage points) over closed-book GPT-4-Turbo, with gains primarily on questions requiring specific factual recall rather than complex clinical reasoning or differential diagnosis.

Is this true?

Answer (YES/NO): NO